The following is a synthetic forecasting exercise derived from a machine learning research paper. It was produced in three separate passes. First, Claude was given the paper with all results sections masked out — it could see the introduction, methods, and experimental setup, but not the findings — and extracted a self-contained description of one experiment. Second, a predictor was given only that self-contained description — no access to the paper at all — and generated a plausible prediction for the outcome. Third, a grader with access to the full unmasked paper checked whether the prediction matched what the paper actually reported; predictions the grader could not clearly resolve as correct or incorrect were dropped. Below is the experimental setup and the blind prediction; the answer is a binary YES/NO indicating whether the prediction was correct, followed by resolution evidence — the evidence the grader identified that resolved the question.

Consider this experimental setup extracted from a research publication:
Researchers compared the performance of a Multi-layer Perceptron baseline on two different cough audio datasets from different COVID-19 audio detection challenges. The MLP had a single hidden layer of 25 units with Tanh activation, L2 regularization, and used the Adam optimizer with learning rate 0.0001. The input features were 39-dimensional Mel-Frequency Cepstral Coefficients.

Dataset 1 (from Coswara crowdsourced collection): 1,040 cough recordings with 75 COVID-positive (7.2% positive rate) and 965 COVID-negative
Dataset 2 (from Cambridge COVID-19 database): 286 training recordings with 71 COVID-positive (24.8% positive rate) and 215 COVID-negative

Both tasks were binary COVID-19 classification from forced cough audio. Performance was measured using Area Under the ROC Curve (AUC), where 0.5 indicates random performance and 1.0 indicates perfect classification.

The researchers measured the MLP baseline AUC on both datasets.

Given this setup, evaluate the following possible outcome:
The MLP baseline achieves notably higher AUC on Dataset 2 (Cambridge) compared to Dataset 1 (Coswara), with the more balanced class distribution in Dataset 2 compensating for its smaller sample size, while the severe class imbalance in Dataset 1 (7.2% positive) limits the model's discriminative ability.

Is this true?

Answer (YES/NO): NO